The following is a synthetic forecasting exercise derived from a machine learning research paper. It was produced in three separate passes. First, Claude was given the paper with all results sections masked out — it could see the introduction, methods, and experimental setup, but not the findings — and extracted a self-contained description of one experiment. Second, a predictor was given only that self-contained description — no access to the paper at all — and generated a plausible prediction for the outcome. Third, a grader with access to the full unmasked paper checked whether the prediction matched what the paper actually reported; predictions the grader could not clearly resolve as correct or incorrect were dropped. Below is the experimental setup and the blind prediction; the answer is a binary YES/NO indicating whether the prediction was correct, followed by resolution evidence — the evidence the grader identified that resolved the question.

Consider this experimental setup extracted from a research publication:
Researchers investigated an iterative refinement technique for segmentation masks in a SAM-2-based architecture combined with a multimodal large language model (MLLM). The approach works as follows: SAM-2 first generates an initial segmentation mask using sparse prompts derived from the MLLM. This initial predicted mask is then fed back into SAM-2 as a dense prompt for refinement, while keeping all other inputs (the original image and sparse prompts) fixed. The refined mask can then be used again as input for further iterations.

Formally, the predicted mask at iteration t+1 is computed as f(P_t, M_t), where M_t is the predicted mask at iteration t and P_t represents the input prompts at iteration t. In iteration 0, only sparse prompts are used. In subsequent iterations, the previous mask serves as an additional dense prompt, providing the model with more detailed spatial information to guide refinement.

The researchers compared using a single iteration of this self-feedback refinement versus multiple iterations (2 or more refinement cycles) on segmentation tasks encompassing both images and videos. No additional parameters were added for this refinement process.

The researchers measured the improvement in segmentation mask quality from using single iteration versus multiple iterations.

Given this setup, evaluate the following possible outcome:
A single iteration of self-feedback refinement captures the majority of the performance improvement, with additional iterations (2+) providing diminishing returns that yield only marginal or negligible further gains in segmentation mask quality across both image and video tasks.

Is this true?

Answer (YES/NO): YES